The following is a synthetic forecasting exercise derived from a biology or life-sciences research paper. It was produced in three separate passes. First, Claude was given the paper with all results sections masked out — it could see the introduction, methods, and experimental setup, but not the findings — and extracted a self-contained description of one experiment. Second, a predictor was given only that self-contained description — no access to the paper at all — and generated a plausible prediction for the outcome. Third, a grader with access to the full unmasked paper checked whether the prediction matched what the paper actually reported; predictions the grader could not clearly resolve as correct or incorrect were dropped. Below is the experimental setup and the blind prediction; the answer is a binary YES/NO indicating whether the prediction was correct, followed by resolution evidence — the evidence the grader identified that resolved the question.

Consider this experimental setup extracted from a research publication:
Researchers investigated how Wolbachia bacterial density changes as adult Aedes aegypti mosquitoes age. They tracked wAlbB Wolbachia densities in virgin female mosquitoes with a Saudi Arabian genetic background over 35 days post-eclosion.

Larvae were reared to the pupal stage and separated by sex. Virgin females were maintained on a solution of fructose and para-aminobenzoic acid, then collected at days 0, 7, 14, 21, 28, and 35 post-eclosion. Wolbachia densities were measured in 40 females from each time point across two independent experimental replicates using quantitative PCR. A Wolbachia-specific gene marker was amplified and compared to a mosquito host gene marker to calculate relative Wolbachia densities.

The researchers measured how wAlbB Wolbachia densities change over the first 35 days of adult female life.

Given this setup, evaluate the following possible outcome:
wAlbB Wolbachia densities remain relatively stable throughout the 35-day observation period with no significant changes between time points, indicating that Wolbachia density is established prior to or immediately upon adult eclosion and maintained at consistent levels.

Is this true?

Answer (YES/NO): NO